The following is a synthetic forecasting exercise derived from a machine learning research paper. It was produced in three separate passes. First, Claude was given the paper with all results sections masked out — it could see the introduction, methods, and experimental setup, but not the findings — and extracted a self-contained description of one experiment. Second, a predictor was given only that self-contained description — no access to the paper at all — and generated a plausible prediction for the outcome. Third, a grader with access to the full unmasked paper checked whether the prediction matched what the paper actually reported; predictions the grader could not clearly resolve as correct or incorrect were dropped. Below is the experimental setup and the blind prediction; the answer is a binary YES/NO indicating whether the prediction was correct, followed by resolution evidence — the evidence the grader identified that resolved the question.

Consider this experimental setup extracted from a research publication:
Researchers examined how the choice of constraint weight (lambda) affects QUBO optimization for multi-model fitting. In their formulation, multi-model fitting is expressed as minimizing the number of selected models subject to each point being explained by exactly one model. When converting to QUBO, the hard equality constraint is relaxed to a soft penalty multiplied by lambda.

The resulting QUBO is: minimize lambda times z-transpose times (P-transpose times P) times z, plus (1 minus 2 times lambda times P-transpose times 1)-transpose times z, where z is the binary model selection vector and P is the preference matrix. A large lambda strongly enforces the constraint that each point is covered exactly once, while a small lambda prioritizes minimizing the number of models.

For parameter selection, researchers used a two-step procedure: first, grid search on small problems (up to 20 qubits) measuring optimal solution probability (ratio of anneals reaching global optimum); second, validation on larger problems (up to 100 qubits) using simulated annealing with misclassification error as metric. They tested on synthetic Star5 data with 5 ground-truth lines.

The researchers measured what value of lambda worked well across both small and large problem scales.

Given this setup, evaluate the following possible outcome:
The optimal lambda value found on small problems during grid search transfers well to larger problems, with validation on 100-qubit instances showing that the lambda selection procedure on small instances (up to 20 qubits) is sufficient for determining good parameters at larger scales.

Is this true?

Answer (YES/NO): YES